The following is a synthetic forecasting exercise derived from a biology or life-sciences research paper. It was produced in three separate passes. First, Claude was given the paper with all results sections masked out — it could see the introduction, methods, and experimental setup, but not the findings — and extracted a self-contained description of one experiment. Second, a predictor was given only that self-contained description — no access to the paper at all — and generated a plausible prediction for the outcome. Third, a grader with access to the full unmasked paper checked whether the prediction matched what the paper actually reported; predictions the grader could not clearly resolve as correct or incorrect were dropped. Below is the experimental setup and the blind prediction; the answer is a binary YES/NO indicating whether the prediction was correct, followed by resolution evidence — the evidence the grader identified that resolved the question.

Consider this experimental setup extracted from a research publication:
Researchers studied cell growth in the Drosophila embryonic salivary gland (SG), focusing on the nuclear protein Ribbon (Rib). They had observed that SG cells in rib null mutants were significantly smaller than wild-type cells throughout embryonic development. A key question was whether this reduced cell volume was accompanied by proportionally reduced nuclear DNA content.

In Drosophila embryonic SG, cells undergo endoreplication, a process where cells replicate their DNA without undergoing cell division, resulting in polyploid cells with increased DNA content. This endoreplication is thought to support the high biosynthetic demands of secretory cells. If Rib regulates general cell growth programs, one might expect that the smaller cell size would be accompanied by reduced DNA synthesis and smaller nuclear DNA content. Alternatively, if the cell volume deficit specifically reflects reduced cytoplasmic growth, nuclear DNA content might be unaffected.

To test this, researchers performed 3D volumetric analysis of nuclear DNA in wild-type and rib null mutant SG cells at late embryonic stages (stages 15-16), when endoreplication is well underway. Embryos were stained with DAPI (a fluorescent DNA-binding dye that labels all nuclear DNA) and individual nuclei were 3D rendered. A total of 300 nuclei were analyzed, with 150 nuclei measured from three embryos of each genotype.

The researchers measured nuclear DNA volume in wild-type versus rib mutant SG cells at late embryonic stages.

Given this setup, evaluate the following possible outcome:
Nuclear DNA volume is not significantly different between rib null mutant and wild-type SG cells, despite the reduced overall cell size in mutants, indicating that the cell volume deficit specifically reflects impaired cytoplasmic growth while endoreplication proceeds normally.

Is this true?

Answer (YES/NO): YES